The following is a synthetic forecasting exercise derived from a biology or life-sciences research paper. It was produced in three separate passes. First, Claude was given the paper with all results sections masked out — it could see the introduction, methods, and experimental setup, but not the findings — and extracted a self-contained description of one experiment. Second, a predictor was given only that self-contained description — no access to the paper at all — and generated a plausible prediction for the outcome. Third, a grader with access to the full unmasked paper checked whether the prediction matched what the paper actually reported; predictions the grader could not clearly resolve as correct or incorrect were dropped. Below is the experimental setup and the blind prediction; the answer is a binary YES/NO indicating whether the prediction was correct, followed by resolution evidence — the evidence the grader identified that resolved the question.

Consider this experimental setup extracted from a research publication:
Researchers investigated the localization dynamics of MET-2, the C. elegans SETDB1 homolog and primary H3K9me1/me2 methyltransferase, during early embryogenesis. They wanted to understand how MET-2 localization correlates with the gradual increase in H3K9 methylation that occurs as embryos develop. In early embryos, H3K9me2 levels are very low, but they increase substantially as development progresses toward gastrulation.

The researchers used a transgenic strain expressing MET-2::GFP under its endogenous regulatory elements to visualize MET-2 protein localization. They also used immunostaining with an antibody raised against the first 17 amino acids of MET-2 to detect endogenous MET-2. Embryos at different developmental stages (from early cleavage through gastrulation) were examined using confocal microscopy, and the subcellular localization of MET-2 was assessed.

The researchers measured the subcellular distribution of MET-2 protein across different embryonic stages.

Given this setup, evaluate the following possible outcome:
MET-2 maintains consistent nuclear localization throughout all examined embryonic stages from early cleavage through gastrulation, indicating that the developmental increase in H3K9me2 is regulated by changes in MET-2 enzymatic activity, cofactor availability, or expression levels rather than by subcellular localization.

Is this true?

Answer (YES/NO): NO